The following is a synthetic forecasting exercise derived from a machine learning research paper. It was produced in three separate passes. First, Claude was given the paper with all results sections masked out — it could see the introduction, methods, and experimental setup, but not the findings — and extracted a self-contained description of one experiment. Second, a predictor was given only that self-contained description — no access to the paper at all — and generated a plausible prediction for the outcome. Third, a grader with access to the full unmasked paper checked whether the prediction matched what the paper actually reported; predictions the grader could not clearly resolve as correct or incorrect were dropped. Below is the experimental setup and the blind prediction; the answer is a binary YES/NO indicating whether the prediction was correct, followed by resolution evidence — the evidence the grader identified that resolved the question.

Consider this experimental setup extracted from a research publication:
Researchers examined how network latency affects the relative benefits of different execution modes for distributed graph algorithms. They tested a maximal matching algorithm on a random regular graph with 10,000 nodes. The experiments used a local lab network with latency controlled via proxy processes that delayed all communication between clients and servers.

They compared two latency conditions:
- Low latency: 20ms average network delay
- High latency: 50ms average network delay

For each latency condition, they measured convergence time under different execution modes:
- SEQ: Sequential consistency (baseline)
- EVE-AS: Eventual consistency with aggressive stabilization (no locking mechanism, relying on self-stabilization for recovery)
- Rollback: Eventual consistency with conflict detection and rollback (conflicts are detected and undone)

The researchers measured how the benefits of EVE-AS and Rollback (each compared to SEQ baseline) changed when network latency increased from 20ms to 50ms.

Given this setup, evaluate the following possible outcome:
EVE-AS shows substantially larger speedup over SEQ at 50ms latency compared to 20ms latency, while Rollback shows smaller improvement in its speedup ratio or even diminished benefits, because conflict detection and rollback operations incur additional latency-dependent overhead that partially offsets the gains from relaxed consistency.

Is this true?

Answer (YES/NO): NO